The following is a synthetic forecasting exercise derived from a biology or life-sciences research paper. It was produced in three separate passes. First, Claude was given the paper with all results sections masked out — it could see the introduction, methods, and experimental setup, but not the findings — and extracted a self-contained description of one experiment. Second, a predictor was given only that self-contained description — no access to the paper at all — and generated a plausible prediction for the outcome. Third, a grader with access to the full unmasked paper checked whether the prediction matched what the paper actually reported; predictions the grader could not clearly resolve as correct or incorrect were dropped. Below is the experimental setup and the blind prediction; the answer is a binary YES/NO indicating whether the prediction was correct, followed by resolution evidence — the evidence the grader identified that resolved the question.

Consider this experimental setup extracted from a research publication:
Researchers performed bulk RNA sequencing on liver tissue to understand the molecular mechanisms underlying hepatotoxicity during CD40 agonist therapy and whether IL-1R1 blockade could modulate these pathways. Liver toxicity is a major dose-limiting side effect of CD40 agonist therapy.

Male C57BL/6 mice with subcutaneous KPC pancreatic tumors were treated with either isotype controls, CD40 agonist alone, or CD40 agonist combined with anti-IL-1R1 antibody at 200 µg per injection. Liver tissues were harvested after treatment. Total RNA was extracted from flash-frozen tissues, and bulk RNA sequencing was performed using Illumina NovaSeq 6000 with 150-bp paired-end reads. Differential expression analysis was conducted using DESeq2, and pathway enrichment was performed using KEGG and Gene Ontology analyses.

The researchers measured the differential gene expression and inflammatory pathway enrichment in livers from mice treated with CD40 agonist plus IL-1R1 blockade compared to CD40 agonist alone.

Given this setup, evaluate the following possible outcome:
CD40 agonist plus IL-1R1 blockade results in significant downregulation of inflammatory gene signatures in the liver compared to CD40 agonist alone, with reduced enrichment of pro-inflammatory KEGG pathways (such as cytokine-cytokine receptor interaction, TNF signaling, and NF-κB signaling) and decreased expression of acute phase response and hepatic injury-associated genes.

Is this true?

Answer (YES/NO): NO